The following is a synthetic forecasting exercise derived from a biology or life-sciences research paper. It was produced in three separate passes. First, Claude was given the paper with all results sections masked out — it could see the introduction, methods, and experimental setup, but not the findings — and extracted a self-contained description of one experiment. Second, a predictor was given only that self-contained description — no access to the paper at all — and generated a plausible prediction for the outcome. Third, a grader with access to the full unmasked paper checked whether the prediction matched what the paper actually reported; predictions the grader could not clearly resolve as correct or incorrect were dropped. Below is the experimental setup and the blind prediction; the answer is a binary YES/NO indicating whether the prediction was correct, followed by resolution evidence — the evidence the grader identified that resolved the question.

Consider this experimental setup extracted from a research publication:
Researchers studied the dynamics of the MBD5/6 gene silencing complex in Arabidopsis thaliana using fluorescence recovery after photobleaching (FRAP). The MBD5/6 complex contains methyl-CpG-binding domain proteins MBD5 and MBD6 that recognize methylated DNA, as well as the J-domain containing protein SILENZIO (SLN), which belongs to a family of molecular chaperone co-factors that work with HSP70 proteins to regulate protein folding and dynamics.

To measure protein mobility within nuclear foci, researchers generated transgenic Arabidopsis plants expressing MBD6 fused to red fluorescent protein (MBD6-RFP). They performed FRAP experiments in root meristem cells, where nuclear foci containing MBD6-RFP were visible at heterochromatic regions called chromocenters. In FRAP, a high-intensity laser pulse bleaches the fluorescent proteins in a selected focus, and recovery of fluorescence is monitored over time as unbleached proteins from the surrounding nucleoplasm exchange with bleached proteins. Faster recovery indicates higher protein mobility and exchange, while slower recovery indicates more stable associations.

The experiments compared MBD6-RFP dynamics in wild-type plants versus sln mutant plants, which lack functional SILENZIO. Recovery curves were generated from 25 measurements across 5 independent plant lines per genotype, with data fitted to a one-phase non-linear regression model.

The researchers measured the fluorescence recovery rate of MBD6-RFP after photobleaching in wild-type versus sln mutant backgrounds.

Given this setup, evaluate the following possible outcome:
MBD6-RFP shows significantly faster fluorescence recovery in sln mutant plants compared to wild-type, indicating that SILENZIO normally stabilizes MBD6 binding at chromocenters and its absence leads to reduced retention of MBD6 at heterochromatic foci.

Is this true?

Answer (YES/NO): NO